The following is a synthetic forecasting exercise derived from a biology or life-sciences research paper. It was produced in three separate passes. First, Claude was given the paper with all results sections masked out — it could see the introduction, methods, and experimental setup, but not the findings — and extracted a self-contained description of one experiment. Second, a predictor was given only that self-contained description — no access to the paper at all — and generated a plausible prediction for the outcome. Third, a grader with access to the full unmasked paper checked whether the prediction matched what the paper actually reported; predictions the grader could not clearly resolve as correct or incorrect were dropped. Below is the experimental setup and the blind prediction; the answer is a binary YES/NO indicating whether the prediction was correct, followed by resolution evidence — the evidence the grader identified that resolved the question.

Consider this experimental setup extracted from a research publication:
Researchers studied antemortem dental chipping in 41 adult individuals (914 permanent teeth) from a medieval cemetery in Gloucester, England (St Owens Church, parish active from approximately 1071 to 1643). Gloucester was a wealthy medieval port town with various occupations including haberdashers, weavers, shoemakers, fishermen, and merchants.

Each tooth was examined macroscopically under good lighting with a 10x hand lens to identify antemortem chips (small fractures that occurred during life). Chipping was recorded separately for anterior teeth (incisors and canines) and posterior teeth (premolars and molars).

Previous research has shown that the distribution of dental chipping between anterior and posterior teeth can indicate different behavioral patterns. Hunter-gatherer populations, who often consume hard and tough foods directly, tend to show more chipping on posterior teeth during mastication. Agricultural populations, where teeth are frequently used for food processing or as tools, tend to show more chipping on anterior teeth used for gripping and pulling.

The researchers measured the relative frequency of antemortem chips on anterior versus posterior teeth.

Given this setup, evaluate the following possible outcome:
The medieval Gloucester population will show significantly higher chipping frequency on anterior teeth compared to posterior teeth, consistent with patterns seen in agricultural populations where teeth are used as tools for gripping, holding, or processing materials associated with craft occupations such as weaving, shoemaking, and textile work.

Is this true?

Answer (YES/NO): NO